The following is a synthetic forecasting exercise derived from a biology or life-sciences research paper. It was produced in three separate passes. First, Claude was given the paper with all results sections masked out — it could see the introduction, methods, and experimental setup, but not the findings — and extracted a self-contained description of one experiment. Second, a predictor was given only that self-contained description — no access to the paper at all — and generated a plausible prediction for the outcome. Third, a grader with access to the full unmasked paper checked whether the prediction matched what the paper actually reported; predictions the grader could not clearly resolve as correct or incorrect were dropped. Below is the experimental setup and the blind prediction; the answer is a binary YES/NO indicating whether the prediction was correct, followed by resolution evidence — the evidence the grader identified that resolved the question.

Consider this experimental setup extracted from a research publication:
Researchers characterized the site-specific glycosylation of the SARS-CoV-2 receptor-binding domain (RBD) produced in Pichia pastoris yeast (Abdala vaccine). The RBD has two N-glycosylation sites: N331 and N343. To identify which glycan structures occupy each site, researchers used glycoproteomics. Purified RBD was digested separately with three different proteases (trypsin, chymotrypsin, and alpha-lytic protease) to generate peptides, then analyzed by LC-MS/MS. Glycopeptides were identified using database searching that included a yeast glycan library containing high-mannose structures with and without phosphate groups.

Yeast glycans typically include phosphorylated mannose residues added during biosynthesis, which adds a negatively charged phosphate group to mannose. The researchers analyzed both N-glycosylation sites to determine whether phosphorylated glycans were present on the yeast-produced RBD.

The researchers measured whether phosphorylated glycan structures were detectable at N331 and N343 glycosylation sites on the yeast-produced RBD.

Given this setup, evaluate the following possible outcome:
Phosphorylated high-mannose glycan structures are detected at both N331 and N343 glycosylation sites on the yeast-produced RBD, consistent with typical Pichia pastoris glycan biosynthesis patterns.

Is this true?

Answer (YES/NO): NO